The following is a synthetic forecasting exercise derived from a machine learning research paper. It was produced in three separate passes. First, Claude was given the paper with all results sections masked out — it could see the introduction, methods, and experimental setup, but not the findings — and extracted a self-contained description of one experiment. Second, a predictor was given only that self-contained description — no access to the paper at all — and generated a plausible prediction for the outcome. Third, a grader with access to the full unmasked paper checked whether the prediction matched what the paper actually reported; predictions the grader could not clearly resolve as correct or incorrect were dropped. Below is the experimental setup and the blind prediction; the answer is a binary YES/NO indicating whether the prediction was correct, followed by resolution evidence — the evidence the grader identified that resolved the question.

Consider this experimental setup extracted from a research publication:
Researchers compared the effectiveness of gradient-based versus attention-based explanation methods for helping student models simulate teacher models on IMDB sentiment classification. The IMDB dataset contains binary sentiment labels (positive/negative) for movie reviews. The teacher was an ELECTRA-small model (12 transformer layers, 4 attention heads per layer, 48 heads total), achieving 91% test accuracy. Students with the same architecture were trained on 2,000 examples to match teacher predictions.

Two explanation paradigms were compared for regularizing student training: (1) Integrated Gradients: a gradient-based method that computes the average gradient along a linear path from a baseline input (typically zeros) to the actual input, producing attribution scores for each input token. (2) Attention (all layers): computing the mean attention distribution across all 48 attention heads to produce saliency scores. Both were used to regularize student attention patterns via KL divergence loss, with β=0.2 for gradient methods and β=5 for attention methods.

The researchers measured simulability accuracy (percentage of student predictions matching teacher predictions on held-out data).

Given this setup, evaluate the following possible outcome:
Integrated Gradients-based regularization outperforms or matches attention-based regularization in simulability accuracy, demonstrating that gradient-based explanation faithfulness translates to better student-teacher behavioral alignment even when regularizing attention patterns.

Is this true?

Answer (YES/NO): NO